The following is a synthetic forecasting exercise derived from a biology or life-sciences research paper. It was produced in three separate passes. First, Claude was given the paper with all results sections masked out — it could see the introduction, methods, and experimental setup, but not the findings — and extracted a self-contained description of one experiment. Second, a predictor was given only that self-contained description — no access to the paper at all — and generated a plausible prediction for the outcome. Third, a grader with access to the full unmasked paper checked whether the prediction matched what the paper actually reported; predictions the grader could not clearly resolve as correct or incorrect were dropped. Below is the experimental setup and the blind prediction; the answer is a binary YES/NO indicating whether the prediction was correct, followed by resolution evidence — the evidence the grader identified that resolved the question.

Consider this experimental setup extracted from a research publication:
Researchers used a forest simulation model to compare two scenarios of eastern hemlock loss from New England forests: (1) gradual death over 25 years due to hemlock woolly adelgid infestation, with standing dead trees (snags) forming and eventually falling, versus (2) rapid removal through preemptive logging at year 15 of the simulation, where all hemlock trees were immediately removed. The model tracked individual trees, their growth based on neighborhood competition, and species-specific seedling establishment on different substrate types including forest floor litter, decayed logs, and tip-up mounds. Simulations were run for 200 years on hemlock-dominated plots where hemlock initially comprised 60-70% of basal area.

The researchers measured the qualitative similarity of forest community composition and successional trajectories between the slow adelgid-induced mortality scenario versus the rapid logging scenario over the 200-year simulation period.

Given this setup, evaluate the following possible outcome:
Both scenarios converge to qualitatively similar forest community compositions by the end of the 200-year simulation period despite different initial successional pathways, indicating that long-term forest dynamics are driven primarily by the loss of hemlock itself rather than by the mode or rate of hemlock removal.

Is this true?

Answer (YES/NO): YES